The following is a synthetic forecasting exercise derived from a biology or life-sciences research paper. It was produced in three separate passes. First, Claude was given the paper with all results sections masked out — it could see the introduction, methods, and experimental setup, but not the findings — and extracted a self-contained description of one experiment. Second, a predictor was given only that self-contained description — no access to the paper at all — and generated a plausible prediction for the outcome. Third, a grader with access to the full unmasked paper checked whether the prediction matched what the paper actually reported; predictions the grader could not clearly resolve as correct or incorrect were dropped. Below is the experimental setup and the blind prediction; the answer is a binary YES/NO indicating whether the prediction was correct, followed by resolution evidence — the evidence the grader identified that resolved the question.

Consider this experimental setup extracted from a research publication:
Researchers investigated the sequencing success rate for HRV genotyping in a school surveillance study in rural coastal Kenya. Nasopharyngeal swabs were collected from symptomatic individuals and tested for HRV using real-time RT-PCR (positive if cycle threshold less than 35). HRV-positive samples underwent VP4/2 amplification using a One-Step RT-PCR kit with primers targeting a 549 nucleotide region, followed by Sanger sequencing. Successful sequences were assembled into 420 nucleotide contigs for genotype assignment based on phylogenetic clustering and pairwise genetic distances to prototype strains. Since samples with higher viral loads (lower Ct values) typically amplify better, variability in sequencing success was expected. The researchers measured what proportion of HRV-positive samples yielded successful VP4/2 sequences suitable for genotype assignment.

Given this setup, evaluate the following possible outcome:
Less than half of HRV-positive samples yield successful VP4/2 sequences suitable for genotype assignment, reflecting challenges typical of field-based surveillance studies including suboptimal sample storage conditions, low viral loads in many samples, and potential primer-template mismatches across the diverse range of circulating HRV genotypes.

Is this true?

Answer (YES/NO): NO